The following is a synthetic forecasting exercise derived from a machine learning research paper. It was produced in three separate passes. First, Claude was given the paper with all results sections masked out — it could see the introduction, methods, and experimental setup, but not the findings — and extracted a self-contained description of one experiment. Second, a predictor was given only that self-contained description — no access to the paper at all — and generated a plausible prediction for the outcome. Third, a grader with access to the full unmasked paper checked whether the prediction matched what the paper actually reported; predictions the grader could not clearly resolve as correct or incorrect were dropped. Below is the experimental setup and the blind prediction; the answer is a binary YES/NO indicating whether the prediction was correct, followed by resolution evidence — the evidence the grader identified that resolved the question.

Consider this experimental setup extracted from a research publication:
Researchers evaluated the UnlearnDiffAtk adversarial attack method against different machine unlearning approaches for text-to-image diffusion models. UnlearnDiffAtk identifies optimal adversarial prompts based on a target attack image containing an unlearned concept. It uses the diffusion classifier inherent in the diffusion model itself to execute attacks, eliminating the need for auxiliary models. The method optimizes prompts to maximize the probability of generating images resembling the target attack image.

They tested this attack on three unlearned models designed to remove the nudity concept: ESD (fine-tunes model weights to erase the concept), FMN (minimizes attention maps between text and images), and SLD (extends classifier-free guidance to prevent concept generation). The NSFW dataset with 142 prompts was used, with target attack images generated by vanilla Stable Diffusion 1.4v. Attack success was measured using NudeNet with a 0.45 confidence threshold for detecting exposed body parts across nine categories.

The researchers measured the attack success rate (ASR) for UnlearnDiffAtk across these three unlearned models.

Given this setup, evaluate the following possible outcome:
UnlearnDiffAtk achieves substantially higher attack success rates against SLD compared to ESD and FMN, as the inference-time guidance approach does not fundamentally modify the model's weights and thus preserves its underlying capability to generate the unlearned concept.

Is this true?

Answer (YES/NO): NO